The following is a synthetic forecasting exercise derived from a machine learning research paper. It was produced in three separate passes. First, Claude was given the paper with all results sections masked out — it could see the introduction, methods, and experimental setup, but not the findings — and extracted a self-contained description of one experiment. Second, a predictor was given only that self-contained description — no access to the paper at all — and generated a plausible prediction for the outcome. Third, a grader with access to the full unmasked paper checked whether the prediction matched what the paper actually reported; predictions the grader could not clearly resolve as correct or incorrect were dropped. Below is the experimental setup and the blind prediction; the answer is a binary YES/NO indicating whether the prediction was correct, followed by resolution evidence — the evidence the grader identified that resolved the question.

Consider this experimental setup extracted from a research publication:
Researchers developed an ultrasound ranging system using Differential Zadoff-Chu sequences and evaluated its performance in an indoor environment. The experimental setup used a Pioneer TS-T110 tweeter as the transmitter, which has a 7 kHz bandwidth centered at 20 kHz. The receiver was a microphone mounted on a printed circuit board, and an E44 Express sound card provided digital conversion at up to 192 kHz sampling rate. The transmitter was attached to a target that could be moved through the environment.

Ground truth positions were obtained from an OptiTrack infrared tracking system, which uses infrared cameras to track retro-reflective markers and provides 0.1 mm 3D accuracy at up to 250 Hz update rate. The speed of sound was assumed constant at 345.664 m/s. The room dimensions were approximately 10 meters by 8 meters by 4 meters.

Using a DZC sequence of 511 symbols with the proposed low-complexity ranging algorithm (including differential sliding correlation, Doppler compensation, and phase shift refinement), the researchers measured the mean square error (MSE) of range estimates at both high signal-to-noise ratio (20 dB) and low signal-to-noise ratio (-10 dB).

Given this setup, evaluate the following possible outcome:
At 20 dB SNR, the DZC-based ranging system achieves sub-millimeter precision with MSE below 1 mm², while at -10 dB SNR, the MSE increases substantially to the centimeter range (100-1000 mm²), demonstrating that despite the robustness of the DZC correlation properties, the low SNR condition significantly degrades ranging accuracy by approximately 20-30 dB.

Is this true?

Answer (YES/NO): NO